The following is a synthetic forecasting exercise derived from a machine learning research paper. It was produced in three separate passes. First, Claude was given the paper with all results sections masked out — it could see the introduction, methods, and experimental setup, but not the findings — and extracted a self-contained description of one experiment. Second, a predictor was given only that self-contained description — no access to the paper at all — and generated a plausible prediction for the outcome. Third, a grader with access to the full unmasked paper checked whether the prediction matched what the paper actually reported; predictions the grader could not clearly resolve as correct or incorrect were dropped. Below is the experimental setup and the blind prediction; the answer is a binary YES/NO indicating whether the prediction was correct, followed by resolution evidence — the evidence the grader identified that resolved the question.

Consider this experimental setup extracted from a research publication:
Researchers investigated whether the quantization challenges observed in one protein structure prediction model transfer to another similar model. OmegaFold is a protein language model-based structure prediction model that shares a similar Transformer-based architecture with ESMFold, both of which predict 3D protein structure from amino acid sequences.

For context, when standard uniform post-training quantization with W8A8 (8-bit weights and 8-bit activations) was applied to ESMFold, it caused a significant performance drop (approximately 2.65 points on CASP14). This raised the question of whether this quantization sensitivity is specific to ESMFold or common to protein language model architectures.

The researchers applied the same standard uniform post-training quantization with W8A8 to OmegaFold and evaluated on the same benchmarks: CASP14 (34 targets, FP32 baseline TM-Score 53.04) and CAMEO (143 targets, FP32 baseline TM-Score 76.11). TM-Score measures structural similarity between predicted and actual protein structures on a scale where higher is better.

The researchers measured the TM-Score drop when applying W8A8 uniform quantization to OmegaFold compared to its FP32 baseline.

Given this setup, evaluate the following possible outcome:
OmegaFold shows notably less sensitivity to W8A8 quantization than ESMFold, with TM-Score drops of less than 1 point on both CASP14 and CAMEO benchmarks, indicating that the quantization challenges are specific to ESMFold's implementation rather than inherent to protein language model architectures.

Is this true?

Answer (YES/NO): NO